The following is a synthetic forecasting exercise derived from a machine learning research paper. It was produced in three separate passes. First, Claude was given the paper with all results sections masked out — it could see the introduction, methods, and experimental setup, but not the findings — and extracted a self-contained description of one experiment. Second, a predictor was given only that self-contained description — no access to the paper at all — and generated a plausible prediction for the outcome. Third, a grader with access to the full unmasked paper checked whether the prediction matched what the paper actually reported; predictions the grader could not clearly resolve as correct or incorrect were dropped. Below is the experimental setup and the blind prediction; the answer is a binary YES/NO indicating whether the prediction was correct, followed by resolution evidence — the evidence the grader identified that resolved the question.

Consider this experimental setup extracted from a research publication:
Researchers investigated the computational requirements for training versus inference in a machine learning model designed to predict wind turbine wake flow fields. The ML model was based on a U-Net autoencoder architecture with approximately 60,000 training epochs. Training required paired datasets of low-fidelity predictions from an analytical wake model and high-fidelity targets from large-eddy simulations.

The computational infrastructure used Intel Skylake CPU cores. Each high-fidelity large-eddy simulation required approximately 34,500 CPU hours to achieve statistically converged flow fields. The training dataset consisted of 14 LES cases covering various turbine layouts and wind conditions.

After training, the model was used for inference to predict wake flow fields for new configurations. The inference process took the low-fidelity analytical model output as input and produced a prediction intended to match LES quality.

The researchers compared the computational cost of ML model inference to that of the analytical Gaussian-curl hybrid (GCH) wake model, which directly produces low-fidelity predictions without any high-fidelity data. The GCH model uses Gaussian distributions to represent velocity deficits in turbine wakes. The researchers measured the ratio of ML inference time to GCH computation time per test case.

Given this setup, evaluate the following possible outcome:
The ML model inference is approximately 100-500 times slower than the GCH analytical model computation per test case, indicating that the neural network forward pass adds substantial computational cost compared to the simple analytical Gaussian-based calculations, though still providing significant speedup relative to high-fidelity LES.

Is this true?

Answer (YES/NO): NO